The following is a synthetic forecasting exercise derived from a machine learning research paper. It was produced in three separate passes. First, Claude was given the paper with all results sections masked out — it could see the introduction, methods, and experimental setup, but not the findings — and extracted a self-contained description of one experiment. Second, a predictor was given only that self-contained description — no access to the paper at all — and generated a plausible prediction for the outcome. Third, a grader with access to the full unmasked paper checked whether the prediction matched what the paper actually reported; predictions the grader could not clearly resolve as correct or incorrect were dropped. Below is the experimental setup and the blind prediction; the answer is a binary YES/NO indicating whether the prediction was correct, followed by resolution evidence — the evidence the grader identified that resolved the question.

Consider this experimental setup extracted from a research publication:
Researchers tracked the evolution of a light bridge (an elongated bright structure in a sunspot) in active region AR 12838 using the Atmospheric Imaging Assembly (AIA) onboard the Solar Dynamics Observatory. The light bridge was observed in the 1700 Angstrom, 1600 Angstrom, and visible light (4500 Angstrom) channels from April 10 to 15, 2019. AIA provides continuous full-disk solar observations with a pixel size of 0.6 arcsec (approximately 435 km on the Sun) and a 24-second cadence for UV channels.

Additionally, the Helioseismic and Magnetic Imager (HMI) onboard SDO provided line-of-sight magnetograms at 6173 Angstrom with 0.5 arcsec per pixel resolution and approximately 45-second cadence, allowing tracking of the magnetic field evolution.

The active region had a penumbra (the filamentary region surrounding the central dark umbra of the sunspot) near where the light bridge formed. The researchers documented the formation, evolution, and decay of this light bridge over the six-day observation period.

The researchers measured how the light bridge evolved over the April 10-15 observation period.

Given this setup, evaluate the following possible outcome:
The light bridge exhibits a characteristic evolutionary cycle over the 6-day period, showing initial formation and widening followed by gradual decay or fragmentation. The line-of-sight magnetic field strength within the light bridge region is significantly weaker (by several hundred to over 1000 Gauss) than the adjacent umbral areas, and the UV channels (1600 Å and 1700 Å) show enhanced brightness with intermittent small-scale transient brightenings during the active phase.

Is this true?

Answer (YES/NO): NO